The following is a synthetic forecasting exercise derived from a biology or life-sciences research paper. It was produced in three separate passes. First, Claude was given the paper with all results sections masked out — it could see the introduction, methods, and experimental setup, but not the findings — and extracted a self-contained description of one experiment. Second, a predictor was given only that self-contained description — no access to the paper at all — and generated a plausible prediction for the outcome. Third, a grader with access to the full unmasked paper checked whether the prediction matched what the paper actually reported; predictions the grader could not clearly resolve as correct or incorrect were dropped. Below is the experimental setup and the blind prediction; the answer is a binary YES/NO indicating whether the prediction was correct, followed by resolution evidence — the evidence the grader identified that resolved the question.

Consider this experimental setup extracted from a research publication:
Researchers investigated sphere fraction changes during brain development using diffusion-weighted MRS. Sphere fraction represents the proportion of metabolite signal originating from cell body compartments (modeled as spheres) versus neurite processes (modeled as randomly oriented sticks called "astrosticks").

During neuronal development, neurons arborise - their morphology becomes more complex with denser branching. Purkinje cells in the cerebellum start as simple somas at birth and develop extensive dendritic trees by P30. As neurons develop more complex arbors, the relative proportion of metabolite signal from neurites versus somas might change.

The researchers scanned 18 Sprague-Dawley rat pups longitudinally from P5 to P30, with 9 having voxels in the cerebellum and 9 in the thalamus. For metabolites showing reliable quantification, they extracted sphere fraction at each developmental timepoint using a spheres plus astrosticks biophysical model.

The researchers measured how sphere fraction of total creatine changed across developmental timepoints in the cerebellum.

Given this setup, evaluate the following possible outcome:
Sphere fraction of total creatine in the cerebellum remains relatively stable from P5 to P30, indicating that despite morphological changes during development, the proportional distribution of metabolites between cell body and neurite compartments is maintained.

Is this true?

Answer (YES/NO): NO